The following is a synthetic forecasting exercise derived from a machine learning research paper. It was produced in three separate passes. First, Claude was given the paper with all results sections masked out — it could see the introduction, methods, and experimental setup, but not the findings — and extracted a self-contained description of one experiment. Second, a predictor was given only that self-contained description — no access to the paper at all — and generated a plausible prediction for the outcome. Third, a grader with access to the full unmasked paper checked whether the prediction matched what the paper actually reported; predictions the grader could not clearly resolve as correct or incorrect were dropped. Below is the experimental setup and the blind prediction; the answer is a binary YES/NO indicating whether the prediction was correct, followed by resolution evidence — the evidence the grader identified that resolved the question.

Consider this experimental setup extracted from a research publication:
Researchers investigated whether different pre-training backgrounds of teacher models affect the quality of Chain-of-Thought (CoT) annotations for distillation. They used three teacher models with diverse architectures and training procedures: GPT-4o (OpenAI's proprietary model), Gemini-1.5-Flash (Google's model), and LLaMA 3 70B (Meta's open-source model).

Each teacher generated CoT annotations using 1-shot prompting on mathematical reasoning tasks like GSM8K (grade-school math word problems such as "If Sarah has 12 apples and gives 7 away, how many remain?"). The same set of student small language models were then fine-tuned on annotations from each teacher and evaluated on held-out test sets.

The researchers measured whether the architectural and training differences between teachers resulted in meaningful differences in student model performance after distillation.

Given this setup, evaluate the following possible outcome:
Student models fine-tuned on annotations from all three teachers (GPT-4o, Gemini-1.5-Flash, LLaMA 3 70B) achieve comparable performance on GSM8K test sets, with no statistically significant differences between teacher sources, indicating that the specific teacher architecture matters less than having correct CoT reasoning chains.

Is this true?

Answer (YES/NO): NO